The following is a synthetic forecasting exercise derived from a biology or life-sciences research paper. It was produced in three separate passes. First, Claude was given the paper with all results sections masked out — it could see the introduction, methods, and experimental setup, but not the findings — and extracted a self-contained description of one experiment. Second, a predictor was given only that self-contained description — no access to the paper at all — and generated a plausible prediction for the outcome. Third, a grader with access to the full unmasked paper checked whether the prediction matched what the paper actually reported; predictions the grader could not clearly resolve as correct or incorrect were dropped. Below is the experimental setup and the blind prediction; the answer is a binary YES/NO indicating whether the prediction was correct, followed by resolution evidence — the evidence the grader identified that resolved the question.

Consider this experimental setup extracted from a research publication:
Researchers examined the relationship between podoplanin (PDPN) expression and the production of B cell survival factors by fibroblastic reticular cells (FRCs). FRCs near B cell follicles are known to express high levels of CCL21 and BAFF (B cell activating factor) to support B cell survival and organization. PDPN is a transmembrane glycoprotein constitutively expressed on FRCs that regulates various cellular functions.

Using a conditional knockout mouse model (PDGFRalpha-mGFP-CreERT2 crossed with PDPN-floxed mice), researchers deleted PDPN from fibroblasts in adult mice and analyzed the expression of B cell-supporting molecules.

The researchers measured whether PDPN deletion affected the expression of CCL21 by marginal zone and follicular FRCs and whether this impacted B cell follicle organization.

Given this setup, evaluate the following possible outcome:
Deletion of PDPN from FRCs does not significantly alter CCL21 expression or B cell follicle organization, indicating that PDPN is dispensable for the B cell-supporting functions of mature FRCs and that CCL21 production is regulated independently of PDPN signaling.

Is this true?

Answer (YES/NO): NO